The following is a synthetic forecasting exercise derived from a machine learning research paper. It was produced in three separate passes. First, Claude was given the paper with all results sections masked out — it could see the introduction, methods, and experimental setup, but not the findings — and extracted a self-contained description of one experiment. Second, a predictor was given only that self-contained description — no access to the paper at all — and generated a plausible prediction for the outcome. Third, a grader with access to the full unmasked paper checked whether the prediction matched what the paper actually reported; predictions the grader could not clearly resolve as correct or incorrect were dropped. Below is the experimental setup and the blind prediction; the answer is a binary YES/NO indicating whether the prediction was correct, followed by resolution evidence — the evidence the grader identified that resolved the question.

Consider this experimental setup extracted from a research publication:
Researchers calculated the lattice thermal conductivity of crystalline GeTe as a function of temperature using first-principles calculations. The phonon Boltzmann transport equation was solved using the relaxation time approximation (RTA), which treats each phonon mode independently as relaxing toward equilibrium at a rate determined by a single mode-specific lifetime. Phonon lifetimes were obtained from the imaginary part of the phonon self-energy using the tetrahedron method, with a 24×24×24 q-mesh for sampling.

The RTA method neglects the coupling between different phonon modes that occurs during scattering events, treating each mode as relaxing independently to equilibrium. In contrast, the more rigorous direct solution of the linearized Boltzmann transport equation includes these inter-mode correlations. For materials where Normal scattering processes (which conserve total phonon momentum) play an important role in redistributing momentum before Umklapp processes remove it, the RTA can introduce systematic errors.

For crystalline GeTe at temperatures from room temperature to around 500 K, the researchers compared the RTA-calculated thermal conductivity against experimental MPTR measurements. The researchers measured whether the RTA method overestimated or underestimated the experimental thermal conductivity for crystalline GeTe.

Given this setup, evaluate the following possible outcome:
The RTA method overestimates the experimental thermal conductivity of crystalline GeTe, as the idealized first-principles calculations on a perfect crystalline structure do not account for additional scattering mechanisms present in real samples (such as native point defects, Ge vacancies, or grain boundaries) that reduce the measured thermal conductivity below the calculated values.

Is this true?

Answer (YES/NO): NO